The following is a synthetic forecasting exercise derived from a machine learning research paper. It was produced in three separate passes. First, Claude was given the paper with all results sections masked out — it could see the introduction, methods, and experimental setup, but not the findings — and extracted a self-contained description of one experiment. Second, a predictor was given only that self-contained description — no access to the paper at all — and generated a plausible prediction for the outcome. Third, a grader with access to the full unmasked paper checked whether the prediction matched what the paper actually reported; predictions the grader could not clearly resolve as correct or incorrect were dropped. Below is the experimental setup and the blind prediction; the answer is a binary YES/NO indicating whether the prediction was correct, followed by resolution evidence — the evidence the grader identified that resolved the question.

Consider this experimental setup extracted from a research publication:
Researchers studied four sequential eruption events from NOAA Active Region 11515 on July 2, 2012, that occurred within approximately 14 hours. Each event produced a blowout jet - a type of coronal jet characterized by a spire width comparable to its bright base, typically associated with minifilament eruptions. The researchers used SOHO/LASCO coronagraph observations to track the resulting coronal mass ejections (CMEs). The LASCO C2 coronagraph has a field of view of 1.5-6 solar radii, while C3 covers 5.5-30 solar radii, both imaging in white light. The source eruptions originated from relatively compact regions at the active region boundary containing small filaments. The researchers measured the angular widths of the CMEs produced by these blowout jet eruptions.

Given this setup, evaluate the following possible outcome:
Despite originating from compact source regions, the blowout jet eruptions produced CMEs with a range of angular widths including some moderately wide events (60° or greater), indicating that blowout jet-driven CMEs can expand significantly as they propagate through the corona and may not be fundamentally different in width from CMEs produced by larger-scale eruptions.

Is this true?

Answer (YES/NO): YES